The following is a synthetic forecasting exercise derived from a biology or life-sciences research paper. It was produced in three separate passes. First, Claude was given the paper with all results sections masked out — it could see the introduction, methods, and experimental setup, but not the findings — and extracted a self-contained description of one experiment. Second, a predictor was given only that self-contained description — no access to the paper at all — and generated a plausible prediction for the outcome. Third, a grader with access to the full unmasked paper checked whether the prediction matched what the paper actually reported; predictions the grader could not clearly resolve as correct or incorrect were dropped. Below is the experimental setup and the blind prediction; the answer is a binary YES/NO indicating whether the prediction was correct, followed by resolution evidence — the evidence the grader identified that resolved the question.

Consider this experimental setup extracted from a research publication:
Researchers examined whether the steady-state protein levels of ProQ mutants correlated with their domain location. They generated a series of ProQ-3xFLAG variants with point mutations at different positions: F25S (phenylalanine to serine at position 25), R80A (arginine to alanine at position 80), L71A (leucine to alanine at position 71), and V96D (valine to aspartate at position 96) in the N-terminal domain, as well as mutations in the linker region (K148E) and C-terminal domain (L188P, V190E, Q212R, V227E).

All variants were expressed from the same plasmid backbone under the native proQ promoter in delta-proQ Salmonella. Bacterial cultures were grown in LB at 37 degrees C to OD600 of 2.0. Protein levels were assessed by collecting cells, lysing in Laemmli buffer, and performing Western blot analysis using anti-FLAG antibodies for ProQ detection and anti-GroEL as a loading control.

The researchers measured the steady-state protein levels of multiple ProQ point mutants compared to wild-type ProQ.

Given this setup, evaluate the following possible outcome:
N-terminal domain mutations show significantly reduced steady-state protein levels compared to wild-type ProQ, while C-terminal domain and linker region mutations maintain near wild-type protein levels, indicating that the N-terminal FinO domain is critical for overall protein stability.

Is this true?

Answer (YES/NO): YES